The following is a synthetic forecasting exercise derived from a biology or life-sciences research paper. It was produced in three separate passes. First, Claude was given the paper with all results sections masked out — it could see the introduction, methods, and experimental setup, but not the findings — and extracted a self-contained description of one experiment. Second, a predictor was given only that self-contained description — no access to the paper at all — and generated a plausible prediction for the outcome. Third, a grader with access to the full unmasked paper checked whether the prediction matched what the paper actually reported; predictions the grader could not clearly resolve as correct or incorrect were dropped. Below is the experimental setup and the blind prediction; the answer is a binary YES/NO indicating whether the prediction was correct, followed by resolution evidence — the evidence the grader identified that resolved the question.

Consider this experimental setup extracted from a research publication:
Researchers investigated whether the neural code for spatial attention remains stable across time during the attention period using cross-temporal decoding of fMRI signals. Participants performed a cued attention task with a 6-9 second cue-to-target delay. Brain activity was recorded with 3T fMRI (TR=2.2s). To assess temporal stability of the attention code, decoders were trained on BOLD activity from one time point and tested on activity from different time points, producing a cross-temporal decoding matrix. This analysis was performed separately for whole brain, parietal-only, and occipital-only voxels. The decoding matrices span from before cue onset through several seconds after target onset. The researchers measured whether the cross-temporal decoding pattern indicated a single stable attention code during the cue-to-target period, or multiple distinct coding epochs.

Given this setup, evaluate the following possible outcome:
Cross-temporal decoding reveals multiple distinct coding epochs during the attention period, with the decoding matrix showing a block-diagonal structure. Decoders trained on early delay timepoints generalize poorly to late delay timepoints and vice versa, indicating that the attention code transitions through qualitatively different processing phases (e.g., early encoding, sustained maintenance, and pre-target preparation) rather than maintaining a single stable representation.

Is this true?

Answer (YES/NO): NO